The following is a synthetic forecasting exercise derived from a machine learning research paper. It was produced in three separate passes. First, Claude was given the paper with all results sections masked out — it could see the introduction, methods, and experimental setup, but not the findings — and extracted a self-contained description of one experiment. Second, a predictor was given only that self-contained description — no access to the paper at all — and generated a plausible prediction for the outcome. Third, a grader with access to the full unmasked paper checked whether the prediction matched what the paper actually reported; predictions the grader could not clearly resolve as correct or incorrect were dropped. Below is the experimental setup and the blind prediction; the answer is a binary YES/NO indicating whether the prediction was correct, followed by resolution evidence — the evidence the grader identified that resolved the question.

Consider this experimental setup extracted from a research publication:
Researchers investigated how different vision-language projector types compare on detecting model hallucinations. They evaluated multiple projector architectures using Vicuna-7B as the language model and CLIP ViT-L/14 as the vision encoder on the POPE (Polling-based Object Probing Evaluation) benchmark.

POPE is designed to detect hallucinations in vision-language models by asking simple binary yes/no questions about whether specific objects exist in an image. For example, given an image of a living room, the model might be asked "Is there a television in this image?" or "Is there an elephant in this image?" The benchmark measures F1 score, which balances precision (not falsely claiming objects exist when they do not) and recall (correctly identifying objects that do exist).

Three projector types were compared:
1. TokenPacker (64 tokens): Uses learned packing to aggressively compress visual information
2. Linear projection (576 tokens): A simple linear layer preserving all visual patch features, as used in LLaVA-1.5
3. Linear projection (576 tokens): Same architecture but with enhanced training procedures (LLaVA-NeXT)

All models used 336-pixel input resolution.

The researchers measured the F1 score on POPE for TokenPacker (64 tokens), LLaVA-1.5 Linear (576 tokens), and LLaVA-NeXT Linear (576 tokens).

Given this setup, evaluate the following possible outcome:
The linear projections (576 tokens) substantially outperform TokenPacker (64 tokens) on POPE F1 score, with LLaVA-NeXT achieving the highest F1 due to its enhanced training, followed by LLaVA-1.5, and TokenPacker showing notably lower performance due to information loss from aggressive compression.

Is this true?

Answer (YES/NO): NO